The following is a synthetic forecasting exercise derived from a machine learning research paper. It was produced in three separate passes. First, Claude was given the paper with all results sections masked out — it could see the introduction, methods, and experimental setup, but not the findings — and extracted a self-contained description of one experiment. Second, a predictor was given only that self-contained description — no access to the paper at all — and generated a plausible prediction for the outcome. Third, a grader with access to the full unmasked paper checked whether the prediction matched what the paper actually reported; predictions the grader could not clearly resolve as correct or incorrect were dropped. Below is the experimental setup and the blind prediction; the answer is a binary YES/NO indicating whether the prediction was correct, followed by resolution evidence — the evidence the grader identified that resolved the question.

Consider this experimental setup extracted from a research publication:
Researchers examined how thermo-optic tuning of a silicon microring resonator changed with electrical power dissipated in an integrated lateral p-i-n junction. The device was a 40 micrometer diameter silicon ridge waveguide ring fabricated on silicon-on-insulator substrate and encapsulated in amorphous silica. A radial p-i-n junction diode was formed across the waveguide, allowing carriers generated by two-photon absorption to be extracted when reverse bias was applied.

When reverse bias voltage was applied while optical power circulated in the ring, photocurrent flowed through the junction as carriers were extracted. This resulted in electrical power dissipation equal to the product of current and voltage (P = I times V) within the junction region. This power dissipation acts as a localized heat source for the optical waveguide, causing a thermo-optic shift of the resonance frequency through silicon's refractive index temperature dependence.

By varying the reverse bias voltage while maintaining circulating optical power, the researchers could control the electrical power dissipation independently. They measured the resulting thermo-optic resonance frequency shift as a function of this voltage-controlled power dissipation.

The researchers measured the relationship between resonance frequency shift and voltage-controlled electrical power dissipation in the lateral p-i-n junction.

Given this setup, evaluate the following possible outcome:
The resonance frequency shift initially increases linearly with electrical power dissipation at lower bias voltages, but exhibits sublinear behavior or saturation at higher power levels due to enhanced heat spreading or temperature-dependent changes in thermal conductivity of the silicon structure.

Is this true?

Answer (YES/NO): NO